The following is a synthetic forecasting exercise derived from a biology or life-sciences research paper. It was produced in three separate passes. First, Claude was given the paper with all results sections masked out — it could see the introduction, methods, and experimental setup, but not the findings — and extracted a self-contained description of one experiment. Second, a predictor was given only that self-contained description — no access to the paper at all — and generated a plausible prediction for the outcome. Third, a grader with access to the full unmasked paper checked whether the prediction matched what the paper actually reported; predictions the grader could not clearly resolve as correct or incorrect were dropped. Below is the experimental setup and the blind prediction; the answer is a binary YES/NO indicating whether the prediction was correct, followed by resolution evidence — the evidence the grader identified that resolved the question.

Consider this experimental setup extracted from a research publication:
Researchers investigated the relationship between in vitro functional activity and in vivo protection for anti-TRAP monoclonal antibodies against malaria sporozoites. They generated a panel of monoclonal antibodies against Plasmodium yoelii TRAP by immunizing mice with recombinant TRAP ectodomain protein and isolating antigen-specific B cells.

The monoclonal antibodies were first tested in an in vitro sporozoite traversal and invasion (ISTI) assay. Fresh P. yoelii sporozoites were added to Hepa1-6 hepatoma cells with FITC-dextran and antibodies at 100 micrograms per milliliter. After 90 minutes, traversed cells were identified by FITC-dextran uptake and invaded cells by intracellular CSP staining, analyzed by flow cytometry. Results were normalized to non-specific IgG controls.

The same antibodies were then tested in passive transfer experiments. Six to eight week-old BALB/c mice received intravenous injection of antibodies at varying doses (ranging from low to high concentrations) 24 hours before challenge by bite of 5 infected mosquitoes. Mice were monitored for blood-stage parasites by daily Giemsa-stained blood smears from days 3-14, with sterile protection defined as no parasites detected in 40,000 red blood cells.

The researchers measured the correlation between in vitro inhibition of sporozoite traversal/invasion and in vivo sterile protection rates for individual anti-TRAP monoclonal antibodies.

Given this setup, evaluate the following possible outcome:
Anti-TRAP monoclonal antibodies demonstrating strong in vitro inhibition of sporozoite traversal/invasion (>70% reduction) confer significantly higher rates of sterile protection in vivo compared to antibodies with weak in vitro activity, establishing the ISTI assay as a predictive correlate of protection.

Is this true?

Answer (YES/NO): NO